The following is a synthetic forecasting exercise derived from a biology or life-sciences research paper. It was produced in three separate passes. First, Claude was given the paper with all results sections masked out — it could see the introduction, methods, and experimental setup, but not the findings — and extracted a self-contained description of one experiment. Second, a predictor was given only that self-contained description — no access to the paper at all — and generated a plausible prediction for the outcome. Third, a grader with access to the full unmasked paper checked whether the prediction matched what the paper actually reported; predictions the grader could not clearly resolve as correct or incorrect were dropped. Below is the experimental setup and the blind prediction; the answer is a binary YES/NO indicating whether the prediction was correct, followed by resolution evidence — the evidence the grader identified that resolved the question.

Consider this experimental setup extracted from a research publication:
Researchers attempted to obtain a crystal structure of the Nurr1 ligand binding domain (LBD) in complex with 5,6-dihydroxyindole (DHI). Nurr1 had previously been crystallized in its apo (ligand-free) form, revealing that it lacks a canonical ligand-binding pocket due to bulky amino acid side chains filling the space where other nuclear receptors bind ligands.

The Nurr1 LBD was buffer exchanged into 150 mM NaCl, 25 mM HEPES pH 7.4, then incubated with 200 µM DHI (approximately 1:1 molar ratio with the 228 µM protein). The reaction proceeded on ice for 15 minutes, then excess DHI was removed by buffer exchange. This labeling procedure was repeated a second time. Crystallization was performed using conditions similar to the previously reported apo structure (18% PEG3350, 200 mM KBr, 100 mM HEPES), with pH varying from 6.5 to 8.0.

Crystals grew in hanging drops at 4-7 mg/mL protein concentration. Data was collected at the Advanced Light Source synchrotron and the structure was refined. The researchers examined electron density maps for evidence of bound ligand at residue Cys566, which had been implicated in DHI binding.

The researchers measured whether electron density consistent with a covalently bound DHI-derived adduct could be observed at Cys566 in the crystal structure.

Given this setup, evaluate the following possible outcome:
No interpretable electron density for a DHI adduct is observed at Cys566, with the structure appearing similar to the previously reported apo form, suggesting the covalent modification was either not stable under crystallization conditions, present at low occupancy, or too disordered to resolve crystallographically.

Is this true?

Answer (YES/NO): NO